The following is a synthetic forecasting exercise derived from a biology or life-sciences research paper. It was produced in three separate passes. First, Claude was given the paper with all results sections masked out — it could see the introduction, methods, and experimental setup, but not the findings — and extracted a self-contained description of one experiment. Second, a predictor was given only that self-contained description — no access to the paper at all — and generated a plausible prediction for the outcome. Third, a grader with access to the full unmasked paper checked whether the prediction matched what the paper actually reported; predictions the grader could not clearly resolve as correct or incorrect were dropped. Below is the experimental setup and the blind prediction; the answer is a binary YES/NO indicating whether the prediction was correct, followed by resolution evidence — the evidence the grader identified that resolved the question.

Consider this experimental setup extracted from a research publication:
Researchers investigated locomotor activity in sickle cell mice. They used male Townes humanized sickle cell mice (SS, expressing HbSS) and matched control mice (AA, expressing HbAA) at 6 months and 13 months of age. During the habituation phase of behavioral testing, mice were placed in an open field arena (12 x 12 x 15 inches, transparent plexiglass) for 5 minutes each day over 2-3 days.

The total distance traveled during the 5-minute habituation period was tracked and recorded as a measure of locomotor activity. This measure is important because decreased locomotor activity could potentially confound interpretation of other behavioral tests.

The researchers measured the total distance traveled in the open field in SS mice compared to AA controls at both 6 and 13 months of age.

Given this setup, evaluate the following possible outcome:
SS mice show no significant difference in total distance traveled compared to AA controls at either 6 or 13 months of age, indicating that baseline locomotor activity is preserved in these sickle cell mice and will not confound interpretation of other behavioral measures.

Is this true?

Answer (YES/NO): NO